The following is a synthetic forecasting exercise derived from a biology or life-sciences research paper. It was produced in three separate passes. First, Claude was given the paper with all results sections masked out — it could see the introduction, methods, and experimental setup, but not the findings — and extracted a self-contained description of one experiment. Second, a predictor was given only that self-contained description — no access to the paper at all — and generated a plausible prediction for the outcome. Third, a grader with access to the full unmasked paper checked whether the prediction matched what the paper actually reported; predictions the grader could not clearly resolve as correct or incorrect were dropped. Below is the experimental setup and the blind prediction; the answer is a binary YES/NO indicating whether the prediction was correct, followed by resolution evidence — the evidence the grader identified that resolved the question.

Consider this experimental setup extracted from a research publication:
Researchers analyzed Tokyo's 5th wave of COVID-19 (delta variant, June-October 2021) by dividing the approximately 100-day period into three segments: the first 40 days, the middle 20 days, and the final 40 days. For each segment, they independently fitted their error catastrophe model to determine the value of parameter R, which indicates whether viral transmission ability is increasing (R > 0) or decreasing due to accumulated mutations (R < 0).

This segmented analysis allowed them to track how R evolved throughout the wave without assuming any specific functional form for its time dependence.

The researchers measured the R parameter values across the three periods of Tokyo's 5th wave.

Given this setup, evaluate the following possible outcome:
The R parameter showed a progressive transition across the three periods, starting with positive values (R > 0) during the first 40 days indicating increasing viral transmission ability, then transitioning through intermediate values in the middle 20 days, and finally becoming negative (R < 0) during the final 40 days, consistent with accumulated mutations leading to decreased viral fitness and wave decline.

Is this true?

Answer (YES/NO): NO